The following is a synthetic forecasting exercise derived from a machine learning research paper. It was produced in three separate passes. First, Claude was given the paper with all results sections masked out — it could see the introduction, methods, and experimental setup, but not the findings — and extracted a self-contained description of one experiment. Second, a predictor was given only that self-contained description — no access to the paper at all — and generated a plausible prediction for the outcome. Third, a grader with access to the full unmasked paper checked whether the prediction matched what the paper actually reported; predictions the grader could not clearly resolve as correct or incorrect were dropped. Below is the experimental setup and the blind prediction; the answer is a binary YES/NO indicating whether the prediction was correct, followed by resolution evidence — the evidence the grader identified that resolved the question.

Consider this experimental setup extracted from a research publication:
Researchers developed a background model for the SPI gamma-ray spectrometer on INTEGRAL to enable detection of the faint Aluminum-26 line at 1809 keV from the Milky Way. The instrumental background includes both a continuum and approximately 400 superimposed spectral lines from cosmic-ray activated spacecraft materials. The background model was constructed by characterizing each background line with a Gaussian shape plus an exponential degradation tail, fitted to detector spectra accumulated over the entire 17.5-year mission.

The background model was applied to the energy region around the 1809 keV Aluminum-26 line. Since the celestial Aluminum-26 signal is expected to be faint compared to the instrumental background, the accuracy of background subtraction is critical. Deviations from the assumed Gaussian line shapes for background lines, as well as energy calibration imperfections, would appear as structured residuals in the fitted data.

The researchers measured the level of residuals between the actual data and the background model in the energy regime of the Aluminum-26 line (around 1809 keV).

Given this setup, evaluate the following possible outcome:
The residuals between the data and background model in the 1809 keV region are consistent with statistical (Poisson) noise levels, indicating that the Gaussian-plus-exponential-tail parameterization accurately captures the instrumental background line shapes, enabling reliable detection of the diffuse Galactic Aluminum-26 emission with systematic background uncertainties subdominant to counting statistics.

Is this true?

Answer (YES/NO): NO